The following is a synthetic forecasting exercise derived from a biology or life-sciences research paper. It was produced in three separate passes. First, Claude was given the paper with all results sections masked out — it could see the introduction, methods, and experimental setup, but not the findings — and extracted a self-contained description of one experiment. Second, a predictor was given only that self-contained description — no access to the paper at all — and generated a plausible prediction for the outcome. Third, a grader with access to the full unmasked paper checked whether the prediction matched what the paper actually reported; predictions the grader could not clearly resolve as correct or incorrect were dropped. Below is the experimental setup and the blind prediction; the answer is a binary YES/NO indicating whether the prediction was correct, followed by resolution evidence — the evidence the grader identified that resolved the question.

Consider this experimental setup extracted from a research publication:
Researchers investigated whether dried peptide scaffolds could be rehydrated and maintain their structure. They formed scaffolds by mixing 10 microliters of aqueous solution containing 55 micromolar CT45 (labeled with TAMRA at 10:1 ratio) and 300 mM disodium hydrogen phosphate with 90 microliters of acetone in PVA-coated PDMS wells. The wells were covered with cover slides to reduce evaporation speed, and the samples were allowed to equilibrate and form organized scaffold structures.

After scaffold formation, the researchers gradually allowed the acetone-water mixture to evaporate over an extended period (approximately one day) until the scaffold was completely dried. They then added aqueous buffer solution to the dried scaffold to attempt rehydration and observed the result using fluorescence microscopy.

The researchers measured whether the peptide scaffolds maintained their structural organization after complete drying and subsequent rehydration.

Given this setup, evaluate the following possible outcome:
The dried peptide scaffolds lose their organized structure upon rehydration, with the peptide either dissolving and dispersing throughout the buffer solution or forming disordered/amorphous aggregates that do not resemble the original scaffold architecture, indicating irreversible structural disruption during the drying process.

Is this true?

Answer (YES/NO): NO